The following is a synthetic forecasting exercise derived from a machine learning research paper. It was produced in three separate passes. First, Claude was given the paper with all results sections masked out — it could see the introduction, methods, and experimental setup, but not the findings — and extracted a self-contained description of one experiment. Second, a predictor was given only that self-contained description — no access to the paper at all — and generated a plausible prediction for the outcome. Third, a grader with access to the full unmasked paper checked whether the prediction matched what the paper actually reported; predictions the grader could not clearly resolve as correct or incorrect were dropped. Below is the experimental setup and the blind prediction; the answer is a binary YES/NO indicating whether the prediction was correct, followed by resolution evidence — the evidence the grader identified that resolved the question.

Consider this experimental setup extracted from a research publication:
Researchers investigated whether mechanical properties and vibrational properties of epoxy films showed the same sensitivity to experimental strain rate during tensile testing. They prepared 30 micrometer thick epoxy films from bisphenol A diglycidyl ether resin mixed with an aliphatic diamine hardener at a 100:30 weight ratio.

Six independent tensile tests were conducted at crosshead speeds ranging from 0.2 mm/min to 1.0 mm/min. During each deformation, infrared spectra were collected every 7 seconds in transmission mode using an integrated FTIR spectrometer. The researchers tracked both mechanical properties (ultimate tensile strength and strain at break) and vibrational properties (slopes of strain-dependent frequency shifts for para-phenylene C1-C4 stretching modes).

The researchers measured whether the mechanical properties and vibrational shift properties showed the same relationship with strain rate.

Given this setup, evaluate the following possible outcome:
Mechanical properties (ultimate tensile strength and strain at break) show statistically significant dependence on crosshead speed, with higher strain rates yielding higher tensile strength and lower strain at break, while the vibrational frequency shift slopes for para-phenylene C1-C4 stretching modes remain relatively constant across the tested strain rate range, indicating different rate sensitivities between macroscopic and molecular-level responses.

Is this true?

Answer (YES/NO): NO